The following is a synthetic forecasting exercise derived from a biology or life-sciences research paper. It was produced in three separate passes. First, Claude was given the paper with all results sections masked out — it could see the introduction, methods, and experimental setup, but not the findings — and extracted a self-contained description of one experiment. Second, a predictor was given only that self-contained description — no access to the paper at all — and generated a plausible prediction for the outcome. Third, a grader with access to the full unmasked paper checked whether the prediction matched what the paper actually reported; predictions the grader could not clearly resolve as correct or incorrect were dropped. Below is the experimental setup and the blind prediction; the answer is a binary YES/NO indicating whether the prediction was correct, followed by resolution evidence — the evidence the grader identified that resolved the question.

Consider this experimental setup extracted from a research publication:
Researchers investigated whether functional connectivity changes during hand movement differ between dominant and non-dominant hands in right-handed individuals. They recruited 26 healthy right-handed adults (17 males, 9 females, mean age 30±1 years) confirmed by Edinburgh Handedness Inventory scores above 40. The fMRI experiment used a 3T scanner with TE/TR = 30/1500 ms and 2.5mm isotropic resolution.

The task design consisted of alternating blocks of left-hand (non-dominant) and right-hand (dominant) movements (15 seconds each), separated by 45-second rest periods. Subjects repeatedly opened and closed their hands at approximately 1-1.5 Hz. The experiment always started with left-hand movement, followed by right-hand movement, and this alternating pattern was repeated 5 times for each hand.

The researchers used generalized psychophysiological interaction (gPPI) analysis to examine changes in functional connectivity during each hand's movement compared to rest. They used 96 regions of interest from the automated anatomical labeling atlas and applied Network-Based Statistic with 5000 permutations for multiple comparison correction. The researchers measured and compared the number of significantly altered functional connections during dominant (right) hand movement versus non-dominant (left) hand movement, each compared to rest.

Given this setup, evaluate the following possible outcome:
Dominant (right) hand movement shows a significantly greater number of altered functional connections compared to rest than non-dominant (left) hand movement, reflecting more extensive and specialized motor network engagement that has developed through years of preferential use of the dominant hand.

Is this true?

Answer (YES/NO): NO